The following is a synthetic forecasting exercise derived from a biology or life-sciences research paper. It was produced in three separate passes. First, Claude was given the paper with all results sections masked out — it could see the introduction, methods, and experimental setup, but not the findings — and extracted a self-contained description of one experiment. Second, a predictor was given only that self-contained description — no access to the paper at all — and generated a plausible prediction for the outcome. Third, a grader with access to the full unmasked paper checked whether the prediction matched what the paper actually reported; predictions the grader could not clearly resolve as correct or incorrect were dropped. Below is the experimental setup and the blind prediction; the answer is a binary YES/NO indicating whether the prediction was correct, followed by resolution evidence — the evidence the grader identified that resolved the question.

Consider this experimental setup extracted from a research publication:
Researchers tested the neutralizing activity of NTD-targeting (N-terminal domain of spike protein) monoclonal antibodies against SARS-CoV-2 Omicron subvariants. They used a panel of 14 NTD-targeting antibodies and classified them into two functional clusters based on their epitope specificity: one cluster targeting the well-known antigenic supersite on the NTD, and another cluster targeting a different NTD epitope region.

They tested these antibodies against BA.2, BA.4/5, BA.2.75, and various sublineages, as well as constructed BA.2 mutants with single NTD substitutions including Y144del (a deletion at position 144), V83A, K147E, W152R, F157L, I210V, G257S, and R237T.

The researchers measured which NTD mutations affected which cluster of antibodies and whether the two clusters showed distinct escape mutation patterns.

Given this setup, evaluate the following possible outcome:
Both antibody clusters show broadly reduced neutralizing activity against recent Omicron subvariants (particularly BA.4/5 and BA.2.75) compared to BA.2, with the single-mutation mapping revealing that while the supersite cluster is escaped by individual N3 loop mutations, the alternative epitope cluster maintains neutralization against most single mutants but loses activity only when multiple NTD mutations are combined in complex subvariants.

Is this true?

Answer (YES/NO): NO